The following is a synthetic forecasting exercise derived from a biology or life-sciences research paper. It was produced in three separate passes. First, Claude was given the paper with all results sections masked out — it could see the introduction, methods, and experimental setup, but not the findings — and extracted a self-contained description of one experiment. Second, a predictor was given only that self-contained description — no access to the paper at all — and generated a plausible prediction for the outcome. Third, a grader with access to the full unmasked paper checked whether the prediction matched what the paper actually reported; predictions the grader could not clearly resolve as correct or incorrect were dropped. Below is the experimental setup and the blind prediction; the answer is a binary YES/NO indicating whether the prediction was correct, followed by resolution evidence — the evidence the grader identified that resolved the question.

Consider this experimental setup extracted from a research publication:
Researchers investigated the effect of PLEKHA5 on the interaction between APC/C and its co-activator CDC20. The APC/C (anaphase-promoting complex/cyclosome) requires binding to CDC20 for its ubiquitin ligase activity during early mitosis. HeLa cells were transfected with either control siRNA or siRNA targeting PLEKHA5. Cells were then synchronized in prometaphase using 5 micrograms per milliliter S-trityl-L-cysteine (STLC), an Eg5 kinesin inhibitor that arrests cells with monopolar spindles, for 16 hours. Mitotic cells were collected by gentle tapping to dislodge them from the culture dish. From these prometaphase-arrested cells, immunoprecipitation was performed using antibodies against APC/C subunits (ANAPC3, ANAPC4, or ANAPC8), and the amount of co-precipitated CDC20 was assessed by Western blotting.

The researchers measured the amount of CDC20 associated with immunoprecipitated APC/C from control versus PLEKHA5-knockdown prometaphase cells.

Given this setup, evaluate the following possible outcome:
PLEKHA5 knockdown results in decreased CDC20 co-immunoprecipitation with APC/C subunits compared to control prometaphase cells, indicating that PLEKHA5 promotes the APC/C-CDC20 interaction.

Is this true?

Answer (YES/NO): YES